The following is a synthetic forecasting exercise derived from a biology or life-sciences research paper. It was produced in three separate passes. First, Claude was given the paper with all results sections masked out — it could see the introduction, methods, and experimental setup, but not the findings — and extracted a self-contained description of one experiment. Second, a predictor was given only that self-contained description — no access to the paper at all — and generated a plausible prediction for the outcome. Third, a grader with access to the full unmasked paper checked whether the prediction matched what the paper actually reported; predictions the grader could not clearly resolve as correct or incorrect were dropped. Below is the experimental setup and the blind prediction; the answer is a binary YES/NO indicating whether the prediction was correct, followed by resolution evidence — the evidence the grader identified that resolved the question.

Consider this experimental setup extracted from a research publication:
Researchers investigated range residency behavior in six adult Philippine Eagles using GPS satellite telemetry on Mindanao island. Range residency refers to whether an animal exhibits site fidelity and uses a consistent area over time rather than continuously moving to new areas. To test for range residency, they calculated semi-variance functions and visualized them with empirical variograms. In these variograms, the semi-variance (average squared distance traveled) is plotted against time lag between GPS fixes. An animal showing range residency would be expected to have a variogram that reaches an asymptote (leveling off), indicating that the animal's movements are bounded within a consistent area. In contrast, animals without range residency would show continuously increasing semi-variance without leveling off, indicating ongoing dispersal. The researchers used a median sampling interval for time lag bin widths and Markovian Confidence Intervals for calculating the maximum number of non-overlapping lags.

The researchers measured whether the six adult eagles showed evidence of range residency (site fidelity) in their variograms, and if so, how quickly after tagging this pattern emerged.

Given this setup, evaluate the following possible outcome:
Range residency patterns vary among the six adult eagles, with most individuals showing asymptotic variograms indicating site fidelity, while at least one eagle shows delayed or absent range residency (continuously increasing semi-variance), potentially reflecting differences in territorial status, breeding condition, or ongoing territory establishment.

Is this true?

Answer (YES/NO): NO